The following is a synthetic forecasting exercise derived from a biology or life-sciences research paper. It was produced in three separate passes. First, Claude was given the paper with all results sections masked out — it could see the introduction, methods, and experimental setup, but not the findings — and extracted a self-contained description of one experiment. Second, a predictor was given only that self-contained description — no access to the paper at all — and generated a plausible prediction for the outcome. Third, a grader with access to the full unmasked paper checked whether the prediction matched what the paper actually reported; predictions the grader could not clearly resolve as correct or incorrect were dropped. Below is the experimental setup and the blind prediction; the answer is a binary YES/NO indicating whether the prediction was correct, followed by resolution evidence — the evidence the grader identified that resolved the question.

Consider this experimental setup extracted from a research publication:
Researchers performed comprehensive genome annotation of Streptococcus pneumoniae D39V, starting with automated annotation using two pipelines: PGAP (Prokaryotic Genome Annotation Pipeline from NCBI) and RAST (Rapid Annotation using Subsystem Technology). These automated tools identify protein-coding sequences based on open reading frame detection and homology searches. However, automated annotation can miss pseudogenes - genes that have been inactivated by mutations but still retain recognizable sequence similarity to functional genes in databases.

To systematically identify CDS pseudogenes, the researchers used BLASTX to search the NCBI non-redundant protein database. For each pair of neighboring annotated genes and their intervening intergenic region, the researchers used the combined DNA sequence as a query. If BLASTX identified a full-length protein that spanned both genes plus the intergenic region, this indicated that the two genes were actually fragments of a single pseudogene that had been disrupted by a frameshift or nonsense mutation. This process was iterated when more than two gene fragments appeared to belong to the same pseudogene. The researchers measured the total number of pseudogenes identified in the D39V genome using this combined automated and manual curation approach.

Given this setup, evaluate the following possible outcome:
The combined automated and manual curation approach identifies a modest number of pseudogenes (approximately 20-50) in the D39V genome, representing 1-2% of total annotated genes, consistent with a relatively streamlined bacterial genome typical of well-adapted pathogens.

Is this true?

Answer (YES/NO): NO